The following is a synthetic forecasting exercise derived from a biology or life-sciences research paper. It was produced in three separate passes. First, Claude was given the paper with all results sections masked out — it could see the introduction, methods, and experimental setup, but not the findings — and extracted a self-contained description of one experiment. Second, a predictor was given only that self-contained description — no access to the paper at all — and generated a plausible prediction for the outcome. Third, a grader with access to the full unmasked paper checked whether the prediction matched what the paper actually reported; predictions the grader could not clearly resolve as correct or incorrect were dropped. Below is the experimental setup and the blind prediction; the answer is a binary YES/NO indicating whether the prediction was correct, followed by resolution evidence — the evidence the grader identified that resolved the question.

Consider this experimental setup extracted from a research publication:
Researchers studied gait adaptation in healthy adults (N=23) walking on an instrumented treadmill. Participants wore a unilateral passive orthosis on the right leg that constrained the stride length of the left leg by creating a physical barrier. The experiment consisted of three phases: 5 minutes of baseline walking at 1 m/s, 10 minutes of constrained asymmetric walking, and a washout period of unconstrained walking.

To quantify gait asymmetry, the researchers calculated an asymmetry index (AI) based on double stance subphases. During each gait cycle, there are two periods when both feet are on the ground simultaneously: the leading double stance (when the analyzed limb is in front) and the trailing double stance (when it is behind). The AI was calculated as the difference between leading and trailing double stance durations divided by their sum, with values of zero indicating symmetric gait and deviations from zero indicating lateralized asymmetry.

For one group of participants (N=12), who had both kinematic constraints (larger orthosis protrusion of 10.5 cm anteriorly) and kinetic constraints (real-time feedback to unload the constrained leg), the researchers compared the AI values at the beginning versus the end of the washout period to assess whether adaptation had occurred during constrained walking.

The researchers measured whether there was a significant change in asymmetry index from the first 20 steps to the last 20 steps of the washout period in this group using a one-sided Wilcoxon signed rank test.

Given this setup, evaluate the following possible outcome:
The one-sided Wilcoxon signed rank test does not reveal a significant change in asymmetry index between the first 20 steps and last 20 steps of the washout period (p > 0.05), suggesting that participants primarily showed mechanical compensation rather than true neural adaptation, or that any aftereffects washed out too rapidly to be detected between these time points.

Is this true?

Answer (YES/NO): NO